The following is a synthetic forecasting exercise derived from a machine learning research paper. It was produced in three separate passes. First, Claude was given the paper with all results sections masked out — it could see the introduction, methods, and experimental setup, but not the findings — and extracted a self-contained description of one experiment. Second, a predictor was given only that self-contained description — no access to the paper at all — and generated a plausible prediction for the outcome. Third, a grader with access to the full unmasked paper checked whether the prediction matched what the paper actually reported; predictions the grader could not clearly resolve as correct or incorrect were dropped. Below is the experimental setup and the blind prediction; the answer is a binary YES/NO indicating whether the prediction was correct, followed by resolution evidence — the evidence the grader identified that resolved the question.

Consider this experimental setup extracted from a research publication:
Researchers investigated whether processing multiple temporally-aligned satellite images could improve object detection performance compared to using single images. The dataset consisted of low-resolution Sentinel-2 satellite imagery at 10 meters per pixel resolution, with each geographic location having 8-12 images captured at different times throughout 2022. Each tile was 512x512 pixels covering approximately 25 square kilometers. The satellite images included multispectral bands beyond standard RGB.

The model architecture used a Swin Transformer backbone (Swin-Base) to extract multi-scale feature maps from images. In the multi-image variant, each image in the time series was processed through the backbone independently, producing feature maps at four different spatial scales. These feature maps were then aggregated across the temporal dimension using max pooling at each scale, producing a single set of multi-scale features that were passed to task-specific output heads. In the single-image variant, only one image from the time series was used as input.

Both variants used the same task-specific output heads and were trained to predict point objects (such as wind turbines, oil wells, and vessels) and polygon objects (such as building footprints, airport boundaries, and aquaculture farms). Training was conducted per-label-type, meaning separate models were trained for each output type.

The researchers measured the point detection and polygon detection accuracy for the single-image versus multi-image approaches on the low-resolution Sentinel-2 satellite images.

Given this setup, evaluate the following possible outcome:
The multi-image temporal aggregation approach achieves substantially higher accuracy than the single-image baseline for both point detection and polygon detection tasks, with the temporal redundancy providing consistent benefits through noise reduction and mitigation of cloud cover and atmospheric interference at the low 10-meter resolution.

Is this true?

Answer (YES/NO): YES